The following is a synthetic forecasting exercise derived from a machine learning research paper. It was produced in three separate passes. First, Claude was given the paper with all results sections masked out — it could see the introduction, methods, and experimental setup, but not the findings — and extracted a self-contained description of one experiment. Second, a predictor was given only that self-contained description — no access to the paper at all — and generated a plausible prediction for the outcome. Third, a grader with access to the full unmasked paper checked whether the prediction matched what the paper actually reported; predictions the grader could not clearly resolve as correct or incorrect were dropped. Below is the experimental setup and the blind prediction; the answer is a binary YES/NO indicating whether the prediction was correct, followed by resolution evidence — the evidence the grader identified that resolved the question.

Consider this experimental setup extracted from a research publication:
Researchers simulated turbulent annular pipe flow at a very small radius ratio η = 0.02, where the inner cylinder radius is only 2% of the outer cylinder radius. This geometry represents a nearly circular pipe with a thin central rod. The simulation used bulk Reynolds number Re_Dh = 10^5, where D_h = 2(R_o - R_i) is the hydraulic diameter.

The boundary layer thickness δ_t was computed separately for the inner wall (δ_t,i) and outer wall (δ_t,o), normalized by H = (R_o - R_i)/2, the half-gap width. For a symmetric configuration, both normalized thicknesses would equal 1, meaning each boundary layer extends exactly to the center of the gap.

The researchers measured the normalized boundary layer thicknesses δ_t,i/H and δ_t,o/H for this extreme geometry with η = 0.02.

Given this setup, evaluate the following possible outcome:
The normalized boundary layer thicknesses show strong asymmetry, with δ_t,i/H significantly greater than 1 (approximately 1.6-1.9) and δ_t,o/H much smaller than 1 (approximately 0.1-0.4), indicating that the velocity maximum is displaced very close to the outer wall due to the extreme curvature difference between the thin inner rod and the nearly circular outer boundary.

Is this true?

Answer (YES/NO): NO